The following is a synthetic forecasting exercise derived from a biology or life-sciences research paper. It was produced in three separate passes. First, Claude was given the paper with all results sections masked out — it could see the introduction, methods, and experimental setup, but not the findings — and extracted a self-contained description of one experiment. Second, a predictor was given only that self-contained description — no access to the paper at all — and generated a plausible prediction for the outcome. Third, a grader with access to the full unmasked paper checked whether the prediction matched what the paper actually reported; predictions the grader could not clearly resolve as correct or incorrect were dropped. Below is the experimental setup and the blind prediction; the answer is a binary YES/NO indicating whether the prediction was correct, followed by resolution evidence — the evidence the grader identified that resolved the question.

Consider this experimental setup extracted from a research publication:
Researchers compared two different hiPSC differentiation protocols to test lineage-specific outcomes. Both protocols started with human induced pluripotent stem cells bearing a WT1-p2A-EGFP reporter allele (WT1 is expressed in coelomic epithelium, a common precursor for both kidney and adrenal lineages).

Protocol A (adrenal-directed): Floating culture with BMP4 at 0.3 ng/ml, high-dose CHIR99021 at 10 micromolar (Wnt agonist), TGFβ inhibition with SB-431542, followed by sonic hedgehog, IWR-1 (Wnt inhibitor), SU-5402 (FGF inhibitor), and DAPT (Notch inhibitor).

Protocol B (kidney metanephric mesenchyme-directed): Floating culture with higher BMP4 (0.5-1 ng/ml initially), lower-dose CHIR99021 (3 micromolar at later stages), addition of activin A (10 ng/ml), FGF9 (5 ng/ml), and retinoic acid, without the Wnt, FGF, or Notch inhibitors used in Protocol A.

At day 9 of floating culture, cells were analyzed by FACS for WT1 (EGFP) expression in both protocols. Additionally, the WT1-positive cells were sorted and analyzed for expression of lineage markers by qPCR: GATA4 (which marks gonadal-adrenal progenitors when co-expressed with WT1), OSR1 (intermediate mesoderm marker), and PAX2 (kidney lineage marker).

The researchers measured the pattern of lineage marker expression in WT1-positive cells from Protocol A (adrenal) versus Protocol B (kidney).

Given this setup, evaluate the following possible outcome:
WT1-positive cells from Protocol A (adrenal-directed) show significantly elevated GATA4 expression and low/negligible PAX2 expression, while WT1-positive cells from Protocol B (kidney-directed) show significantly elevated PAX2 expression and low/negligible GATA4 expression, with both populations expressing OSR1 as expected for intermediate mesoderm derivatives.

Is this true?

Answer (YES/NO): NO